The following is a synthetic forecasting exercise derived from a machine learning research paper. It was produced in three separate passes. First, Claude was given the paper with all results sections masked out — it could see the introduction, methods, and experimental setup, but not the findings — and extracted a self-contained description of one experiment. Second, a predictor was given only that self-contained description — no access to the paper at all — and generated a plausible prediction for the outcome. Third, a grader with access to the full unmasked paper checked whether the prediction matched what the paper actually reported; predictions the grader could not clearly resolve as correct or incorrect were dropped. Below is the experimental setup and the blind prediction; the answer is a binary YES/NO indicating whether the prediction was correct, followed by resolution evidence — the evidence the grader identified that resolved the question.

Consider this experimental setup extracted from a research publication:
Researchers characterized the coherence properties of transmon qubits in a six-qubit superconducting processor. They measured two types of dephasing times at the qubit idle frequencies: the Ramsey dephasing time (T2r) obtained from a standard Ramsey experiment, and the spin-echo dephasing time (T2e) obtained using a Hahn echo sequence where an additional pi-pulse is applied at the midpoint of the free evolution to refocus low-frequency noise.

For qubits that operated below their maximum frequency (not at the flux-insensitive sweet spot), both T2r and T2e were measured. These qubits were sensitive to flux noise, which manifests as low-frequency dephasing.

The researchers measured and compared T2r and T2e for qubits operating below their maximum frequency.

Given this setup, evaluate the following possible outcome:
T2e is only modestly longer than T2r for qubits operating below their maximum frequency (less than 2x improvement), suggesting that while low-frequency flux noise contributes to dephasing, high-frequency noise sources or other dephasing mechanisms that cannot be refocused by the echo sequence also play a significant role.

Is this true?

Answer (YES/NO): NO